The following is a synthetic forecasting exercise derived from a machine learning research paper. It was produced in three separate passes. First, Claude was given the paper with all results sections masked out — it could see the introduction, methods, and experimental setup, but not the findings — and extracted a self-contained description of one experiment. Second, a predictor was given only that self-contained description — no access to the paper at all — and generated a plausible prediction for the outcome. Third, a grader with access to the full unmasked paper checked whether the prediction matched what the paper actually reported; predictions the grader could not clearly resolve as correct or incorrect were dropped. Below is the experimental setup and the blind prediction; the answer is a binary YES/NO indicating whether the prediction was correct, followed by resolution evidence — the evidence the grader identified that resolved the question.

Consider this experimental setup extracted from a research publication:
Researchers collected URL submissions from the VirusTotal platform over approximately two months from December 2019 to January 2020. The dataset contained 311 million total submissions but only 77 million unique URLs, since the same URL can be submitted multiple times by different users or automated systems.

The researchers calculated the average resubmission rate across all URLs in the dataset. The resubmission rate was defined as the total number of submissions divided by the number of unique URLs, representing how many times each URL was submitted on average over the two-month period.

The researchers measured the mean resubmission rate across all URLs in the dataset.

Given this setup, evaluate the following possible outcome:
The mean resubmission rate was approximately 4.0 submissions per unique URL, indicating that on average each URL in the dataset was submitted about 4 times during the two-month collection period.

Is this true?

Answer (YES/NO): YES